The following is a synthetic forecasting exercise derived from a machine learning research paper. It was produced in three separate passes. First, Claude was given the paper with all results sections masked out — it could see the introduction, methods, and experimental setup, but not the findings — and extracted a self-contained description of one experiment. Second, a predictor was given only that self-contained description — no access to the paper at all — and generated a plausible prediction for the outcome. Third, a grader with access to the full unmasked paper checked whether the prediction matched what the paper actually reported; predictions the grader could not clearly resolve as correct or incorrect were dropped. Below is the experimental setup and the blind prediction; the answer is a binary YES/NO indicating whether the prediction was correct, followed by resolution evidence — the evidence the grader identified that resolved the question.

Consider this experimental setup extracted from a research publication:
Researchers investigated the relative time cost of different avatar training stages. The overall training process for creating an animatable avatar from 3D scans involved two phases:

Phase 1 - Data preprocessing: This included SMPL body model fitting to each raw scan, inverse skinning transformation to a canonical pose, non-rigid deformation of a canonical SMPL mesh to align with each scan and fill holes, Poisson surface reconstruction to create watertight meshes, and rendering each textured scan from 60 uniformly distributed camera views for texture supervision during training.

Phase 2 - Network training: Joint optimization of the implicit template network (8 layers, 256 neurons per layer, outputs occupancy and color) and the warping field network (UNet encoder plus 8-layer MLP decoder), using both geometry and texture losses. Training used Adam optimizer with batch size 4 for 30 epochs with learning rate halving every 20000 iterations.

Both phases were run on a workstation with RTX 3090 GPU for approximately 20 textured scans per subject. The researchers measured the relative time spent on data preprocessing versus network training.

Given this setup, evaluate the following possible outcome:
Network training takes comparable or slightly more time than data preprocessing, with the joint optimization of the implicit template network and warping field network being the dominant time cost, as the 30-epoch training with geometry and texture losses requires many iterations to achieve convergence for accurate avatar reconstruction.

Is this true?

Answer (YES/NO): NO